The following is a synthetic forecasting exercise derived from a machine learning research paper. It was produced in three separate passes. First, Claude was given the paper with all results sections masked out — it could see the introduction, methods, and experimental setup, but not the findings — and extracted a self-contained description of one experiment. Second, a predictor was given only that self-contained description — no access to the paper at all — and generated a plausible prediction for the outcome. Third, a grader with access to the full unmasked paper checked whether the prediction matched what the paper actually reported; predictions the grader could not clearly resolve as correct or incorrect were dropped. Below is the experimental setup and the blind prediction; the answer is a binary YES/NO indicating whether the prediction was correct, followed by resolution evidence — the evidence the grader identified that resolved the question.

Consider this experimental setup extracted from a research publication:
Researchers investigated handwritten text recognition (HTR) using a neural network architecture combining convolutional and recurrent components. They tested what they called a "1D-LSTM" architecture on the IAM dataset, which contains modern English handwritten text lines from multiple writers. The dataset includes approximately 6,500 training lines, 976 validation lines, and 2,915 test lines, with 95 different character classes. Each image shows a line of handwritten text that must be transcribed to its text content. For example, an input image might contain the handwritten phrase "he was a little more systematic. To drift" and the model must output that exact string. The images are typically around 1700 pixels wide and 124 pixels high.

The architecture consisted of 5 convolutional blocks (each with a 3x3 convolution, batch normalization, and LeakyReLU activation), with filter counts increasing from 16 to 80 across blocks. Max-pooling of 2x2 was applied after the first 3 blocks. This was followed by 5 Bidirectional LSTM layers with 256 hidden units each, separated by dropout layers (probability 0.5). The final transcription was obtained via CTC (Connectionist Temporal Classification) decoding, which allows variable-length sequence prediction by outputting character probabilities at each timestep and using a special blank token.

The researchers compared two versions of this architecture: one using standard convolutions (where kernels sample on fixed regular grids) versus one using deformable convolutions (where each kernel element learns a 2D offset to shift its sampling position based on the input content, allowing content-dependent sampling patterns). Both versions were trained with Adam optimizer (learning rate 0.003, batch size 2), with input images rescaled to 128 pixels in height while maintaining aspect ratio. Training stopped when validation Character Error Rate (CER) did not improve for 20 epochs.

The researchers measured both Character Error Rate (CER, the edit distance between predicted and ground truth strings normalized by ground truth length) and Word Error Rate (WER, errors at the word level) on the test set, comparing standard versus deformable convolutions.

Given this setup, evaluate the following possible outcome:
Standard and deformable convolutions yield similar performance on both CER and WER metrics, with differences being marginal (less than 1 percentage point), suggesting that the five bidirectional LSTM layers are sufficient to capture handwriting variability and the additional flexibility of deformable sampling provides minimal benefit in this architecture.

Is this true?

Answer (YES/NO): YES